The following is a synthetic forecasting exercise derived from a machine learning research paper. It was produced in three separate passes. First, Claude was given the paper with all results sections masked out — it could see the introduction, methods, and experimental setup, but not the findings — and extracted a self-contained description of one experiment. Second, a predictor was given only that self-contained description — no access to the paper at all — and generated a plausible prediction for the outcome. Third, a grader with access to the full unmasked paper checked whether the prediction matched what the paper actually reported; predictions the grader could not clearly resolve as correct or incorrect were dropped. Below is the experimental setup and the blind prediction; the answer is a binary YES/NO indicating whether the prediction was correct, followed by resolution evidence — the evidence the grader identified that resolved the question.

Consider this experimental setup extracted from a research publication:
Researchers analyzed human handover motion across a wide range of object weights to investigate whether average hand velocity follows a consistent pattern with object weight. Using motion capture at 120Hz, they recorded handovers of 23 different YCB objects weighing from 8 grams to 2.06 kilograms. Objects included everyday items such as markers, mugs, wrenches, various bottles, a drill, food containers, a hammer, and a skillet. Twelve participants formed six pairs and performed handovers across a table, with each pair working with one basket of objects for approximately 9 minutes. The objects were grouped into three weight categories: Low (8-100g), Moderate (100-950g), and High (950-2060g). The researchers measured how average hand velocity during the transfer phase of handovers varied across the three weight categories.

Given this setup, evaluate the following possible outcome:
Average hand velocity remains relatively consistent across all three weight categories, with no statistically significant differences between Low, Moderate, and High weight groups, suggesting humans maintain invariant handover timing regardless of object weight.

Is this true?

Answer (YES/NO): NO